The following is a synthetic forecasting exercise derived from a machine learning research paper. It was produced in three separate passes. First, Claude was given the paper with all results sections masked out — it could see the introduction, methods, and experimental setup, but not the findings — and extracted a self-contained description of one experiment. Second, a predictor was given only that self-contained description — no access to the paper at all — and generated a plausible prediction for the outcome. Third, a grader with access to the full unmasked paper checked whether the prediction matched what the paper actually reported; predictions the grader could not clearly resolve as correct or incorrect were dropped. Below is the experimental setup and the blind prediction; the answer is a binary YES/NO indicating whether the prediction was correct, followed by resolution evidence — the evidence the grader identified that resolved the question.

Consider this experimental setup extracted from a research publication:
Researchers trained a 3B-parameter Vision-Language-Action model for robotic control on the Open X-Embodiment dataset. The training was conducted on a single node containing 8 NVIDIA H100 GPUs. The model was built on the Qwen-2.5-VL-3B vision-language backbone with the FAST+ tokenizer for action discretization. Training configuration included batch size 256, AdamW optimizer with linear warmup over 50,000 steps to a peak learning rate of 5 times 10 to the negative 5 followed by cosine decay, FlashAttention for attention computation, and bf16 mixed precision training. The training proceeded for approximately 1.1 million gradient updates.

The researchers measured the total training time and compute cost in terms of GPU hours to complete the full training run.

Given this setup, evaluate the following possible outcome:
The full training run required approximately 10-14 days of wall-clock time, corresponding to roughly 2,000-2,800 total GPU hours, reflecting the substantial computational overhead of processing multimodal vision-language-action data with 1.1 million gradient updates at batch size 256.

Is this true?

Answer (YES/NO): NO